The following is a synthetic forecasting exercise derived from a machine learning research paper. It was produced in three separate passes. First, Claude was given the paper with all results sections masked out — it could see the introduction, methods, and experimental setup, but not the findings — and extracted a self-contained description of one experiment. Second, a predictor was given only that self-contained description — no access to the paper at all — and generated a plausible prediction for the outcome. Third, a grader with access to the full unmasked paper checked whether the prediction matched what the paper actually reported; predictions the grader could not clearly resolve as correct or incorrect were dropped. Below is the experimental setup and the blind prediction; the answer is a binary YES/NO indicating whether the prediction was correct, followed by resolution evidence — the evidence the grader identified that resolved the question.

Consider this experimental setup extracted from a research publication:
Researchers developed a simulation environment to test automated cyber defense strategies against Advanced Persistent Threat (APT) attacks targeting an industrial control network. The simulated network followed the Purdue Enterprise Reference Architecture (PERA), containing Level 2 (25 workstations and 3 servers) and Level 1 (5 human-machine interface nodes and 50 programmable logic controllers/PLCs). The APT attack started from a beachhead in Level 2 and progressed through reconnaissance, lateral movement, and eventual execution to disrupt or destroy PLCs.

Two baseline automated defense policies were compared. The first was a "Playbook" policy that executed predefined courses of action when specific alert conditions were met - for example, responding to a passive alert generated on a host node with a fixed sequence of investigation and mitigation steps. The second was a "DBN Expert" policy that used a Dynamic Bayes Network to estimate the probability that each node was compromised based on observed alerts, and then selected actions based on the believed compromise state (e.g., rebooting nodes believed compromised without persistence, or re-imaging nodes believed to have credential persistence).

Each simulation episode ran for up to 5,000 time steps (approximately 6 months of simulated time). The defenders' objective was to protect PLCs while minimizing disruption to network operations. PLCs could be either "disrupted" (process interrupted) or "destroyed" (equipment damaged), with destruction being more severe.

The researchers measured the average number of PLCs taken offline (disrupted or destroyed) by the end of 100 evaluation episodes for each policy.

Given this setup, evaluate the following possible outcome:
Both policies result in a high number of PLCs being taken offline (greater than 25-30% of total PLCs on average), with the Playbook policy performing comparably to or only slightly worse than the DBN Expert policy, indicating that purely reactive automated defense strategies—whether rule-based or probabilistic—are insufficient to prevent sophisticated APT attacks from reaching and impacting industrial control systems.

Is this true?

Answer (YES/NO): NO